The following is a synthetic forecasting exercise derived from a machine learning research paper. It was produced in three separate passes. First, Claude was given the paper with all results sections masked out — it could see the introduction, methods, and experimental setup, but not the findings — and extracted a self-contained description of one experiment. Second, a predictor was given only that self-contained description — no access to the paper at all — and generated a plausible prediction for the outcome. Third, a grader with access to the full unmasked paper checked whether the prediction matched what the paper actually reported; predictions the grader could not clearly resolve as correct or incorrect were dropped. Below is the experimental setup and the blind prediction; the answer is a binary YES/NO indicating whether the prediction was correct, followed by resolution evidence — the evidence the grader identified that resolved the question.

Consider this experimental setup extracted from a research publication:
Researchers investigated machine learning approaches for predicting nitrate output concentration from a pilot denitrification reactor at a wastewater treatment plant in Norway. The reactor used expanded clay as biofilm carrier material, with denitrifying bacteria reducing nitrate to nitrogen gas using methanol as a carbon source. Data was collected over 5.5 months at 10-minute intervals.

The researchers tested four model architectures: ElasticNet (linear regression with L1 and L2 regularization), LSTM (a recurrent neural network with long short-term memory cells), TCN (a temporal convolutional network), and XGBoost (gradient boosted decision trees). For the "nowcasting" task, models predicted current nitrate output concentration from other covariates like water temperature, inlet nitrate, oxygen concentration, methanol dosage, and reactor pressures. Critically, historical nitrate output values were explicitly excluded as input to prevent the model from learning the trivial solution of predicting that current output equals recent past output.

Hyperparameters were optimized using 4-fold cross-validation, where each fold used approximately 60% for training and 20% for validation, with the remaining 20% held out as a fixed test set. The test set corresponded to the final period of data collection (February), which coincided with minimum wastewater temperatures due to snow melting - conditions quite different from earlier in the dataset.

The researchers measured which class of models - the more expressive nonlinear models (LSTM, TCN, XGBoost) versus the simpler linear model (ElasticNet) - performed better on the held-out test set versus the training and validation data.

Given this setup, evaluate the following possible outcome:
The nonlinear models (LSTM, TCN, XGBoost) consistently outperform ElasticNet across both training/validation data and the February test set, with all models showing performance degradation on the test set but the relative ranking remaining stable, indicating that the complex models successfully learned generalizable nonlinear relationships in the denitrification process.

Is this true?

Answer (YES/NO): NO